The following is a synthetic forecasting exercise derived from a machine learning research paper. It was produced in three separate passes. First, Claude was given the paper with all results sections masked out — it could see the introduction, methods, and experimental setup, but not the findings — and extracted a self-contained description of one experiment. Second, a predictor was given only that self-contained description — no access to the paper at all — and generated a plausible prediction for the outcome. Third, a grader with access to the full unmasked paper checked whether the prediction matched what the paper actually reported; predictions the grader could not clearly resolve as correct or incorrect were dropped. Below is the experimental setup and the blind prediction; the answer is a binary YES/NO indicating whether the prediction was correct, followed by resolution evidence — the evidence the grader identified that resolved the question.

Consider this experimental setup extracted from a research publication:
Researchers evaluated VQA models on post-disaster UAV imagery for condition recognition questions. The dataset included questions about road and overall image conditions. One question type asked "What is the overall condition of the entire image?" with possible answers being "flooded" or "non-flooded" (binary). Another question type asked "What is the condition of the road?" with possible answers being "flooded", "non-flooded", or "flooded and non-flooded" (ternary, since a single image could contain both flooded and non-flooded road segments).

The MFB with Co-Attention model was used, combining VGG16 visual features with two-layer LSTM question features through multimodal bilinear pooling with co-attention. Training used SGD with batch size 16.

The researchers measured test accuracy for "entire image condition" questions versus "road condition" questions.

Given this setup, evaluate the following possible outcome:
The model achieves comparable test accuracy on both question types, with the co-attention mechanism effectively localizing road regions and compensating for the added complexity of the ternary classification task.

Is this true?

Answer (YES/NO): YES